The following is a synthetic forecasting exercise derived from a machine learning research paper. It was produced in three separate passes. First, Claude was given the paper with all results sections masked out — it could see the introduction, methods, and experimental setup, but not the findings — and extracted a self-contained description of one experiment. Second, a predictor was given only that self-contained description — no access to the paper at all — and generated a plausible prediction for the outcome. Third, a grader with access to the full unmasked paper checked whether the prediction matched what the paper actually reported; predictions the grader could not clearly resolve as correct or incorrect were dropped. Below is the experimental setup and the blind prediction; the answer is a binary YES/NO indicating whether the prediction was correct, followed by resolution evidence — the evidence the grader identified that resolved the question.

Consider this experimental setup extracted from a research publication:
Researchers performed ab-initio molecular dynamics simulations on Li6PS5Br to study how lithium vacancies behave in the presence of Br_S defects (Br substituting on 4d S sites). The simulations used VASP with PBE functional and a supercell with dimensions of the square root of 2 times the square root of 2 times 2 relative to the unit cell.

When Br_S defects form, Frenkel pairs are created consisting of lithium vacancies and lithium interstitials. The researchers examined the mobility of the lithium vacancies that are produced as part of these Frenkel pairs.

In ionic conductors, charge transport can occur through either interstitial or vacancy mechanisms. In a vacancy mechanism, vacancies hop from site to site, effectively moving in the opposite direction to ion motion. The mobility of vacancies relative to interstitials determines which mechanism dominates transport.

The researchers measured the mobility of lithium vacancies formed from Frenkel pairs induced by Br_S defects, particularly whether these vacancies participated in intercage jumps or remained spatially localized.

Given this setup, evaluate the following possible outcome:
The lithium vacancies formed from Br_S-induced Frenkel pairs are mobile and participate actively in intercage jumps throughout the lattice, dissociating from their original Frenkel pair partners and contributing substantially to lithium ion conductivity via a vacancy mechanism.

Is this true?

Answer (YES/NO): NO